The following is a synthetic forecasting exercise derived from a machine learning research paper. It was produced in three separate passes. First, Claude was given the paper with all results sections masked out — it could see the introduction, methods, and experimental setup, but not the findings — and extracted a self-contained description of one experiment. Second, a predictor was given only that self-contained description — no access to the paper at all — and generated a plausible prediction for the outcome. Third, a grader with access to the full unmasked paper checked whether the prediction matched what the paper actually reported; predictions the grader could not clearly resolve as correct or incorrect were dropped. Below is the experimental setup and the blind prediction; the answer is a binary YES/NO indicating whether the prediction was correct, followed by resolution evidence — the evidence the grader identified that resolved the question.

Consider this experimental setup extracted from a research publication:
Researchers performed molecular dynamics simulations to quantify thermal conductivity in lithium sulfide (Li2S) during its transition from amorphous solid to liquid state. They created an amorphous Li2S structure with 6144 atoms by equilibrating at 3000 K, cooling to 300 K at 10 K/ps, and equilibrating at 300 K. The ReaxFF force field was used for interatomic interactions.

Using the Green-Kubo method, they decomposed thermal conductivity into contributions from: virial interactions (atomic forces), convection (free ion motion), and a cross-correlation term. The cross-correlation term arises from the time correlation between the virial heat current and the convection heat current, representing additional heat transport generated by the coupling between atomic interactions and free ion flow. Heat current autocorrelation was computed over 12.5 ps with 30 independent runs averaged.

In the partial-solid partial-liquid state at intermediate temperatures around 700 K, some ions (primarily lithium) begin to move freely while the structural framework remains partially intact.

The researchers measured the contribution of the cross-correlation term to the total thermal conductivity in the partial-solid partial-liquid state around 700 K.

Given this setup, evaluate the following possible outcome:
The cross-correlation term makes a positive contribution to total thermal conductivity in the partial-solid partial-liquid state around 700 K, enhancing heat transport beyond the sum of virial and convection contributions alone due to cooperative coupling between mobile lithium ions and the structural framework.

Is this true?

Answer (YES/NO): YES